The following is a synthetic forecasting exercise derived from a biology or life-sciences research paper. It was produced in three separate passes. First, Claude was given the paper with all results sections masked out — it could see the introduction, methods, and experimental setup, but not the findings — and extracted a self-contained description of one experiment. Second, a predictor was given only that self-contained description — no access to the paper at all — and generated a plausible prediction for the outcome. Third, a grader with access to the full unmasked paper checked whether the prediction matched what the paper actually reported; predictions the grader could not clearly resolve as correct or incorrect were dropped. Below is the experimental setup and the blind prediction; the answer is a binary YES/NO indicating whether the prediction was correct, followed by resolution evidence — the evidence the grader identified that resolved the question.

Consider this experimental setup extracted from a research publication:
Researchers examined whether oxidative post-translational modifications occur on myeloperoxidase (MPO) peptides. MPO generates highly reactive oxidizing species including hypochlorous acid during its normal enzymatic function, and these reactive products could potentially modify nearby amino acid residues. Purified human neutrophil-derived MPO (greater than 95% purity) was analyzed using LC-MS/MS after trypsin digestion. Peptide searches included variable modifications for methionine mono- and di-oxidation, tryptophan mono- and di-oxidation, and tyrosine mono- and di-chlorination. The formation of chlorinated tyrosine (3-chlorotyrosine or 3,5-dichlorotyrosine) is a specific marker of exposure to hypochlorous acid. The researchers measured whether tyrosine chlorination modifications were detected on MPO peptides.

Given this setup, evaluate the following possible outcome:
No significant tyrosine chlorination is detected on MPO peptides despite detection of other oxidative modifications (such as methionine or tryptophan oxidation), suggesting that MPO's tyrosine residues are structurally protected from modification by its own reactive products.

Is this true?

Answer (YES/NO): NO